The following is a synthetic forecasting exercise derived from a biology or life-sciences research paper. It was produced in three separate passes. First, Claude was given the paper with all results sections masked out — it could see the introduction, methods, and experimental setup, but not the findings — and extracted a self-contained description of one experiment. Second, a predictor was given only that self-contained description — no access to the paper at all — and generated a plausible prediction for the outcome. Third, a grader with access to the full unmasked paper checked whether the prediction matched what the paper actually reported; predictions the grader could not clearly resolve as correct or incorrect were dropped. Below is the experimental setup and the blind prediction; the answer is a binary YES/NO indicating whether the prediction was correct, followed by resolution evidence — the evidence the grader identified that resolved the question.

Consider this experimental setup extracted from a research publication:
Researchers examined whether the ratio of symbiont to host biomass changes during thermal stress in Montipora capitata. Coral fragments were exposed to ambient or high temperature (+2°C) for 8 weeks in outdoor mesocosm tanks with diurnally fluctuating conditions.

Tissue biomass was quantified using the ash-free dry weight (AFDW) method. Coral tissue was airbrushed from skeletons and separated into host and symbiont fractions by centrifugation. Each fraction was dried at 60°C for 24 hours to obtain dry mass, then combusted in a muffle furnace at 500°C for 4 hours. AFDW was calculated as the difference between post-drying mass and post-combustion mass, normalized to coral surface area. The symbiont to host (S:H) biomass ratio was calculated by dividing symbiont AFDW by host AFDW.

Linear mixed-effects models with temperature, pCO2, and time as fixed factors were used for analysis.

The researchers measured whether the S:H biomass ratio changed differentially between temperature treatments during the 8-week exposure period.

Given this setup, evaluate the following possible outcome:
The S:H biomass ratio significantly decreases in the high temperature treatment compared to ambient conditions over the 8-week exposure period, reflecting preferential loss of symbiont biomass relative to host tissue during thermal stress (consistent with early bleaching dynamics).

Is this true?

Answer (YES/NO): NO